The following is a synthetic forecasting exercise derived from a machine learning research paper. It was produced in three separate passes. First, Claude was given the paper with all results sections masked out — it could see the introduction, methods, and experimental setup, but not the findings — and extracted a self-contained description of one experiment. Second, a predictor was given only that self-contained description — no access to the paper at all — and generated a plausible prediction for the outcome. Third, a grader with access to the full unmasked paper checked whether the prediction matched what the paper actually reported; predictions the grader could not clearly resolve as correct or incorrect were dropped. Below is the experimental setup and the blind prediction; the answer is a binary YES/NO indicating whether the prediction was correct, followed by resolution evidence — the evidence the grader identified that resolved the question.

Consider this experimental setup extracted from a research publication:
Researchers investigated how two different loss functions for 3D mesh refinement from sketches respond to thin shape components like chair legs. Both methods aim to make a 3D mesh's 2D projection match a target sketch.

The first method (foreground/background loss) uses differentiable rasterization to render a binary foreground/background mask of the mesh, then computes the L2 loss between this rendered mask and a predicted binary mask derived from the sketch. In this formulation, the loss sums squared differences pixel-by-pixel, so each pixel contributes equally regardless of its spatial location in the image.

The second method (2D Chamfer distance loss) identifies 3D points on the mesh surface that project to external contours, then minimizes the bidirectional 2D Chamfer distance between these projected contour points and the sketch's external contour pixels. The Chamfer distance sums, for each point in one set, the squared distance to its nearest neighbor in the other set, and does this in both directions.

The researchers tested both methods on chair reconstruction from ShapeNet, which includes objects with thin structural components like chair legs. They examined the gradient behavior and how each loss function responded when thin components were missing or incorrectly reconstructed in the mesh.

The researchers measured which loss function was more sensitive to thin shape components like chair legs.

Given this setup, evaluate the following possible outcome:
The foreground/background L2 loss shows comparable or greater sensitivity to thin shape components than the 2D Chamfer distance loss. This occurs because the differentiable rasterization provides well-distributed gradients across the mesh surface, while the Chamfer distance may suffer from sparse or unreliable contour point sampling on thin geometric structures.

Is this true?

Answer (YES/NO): NO